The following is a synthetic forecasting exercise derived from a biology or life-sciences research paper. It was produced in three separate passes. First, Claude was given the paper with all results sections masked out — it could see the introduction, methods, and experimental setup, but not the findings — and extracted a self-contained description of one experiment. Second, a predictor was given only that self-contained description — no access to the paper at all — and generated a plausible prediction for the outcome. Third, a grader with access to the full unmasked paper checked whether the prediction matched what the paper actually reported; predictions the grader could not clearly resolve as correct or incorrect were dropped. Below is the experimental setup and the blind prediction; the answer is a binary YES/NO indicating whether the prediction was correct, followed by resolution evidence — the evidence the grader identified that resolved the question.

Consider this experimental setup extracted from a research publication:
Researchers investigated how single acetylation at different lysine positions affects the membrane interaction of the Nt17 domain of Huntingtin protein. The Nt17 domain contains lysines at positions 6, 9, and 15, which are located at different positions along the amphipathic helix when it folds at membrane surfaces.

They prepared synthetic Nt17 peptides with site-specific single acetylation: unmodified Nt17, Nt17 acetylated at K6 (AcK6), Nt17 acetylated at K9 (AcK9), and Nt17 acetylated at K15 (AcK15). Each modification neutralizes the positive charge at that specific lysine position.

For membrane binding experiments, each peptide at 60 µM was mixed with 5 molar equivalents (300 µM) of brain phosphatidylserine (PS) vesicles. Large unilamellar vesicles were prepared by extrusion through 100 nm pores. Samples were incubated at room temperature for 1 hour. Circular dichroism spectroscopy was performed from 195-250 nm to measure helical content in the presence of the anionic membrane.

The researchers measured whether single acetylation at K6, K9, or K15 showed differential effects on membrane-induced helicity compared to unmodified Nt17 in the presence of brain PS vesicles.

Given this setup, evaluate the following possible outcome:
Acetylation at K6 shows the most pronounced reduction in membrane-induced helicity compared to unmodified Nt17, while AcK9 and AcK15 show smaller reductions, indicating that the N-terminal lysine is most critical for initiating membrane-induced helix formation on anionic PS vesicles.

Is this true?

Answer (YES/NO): NO